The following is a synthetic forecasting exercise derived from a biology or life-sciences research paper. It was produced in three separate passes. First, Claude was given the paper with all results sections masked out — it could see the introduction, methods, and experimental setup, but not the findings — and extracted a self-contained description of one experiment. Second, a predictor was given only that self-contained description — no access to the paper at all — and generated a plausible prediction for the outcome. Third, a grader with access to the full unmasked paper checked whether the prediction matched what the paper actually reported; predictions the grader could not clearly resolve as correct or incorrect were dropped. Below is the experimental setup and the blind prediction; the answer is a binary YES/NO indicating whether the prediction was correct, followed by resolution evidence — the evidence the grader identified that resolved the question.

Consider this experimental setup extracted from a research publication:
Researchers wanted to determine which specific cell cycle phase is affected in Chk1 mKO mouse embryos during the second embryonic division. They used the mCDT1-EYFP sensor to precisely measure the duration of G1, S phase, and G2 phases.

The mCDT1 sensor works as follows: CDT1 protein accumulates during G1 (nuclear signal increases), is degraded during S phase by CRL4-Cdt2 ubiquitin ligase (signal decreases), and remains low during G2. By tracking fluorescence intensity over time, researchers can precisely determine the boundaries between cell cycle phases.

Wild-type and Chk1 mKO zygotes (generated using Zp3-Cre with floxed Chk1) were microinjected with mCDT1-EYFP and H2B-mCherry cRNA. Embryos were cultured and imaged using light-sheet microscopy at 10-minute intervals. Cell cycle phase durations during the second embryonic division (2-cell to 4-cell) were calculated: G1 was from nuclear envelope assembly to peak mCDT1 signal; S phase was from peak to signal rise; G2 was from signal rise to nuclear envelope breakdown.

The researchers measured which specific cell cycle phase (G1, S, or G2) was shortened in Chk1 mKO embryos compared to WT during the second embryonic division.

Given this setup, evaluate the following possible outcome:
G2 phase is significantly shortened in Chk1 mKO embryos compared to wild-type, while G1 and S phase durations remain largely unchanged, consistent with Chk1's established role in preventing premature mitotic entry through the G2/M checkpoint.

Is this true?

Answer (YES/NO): NO